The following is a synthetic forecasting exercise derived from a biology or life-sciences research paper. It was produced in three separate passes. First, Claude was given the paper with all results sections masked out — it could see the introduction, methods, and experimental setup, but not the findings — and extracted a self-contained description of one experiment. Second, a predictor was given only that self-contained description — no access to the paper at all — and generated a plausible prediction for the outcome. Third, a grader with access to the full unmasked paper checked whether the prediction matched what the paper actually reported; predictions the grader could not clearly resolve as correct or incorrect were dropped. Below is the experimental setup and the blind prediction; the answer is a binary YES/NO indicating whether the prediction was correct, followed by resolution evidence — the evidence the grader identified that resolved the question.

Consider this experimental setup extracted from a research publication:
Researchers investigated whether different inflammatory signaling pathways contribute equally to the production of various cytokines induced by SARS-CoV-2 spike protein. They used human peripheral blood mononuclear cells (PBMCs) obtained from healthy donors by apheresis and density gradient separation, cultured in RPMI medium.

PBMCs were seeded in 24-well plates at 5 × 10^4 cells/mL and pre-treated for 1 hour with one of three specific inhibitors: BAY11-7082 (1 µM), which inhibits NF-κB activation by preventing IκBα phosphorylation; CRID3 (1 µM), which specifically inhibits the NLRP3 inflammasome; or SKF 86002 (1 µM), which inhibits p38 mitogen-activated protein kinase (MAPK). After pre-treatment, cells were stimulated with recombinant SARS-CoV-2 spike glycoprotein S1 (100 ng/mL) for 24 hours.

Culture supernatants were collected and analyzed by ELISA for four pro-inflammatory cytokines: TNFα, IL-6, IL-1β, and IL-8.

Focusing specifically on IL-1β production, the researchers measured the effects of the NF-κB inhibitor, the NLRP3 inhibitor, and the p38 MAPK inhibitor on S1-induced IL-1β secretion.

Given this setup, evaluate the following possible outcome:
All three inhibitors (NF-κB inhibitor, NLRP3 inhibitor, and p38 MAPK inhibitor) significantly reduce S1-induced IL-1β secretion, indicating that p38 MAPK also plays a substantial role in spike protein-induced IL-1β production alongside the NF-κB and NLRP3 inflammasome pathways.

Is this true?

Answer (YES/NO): YES